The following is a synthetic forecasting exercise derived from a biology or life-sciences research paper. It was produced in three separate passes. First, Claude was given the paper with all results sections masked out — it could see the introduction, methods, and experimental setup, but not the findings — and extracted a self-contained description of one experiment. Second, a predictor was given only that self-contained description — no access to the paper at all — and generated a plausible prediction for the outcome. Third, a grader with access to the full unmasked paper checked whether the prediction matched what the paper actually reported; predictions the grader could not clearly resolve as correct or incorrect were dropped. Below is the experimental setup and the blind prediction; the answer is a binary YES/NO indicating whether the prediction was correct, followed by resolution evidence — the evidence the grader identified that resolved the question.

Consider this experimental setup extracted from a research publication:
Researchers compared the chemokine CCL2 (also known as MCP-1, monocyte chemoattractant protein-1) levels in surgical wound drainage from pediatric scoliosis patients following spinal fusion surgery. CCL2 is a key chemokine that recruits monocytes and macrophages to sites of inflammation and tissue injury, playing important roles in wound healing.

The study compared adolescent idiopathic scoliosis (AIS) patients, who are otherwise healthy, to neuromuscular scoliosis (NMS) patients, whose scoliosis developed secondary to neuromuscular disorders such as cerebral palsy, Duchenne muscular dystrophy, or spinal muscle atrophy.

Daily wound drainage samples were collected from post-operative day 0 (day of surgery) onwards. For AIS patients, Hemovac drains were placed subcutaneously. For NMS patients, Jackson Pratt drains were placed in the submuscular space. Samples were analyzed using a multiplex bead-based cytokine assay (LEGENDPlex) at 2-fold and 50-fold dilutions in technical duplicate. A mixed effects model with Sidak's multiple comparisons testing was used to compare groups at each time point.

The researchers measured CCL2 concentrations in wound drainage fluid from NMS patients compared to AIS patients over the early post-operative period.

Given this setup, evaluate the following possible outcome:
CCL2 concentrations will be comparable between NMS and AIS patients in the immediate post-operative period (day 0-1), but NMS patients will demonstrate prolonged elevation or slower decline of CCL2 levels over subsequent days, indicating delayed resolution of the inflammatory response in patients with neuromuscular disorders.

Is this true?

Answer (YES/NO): NO